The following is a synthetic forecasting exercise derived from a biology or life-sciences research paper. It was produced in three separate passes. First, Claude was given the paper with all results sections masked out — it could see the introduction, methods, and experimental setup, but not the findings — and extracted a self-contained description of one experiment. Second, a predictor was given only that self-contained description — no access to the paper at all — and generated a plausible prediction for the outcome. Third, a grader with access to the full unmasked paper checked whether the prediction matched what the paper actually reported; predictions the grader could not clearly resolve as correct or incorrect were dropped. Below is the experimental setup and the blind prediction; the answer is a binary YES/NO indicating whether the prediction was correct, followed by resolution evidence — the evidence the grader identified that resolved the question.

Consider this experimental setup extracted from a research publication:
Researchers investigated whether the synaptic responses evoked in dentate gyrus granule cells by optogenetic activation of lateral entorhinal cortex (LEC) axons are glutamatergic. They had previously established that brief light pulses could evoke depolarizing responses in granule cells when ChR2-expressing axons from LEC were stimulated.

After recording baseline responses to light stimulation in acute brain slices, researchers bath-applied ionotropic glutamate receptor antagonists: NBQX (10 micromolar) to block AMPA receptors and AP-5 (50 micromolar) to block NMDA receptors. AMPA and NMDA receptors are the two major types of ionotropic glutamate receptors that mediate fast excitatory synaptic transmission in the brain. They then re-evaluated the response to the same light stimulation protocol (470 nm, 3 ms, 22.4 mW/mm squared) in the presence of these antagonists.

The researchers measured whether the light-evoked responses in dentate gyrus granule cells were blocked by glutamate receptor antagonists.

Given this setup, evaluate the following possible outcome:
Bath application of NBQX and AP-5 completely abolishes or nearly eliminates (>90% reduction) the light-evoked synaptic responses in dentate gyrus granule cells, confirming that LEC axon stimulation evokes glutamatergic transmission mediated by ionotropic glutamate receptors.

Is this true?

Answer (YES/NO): YES